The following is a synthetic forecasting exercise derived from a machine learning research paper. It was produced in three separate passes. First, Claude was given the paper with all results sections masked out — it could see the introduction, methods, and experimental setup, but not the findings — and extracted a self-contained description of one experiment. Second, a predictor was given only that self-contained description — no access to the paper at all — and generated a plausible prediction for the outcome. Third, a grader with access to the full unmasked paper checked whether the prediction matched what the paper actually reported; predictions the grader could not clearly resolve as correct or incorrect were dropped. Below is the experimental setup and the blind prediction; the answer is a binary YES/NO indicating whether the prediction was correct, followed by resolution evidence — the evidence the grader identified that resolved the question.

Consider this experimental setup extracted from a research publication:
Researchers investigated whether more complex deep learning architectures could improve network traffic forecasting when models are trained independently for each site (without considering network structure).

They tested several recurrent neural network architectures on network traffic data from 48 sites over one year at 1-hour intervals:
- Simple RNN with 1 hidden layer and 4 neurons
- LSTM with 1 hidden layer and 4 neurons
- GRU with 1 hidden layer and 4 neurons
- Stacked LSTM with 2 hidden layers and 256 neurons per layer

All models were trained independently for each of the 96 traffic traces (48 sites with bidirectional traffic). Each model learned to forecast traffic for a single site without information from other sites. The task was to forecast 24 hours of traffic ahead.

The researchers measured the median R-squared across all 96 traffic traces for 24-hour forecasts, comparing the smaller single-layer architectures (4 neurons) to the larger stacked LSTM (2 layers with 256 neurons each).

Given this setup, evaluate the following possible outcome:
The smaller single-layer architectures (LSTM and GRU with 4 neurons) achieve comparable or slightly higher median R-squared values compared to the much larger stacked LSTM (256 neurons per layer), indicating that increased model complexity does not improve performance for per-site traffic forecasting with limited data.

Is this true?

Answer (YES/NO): YES